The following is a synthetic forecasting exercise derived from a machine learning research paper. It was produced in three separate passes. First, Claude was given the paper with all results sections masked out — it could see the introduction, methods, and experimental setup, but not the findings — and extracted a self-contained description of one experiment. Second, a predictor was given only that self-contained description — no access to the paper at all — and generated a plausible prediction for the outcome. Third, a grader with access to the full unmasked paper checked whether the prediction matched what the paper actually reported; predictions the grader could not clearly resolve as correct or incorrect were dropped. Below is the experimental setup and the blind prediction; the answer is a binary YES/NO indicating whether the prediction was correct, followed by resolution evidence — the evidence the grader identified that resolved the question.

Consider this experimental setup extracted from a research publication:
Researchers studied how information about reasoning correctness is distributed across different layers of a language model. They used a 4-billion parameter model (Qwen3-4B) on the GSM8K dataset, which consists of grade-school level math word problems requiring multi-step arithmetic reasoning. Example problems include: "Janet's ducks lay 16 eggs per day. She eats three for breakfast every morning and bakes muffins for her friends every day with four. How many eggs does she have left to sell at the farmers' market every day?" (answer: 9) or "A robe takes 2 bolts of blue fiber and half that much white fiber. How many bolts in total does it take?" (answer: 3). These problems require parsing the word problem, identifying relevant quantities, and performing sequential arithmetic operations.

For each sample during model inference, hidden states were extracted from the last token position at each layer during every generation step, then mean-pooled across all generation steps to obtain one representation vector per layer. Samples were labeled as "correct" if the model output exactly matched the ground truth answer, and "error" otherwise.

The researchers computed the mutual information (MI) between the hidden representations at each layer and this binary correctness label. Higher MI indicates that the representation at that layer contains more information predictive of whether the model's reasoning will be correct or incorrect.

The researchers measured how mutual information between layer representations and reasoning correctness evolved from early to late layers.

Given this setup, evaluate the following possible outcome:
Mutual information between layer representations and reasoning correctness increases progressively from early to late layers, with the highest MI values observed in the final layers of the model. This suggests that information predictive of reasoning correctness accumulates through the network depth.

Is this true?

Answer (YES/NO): NO